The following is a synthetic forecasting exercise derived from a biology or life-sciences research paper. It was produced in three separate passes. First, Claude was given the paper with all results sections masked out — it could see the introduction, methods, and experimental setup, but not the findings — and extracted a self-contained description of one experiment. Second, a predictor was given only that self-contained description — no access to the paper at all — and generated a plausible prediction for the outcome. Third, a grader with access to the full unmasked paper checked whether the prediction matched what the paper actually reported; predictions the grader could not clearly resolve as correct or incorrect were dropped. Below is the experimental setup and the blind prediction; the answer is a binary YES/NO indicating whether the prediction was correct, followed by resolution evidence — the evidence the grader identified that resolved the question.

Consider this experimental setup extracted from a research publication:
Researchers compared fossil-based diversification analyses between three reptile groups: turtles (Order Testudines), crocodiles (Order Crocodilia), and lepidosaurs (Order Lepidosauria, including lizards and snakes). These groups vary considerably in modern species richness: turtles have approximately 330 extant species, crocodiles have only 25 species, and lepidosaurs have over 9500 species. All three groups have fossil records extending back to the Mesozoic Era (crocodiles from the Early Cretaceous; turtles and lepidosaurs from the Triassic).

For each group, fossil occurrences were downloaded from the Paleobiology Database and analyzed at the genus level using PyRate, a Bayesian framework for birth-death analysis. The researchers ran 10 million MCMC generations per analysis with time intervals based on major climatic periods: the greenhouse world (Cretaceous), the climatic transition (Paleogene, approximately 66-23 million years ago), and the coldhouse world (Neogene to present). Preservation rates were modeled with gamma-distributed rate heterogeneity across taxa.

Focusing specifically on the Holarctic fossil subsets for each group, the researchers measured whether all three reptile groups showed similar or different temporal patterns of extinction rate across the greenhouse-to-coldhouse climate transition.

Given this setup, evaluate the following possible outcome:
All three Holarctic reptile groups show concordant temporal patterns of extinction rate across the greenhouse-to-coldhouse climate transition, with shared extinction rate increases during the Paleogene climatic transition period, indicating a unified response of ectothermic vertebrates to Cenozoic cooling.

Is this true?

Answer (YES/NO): NO